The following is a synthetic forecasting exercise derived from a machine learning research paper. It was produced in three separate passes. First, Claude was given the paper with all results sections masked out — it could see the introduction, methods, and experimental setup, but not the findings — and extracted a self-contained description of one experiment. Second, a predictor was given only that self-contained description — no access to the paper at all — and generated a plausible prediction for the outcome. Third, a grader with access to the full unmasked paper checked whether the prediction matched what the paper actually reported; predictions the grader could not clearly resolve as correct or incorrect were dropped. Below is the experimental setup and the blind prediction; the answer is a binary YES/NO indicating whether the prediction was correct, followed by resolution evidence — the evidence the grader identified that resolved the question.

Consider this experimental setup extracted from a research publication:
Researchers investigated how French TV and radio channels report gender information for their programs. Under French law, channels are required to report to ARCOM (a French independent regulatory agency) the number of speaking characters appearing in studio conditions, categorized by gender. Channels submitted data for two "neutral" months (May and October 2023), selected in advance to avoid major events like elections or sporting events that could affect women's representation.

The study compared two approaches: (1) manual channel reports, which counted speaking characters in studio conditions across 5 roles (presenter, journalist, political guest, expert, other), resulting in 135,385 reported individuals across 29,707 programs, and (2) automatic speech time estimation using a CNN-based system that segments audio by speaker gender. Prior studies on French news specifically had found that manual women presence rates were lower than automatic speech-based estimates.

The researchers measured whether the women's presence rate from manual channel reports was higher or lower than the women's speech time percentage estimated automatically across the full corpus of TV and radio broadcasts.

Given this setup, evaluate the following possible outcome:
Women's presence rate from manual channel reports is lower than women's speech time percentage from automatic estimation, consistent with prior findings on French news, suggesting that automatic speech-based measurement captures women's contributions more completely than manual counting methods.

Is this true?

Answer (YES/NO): NO